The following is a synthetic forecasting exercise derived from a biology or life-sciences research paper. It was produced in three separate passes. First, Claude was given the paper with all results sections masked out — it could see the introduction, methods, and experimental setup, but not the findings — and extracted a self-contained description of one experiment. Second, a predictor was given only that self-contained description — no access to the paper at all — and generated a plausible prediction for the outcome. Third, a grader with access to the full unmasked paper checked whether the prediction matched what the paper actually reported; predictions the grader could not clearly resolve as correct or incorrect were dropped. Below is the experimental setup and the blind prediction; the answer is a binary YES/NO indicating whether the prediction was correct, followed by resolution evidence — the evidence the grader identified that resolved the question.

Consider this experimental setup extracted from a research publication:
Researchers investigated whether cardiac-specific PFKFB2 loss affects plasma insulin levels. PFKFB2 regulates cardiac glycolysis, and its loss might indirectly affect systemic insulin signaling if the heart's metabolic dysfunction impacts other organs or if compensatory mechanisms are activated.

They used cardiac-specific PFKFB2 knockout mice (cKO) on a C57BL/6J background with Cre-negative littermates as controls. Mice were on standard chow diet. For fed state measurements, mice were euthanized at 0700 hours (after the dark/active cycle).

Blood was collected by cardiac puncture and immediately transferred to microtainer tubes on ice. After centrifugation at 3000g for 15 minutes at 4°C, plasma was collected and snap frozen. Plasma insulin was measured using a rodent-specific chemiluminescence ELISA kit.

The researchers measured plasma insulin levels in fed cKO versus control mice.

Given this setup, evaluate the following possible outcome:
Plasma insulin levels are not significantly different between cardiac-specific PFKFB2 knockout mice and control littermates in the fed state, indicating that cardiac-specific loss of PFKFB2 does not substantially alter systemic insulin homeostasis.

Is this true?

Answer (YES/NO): YES